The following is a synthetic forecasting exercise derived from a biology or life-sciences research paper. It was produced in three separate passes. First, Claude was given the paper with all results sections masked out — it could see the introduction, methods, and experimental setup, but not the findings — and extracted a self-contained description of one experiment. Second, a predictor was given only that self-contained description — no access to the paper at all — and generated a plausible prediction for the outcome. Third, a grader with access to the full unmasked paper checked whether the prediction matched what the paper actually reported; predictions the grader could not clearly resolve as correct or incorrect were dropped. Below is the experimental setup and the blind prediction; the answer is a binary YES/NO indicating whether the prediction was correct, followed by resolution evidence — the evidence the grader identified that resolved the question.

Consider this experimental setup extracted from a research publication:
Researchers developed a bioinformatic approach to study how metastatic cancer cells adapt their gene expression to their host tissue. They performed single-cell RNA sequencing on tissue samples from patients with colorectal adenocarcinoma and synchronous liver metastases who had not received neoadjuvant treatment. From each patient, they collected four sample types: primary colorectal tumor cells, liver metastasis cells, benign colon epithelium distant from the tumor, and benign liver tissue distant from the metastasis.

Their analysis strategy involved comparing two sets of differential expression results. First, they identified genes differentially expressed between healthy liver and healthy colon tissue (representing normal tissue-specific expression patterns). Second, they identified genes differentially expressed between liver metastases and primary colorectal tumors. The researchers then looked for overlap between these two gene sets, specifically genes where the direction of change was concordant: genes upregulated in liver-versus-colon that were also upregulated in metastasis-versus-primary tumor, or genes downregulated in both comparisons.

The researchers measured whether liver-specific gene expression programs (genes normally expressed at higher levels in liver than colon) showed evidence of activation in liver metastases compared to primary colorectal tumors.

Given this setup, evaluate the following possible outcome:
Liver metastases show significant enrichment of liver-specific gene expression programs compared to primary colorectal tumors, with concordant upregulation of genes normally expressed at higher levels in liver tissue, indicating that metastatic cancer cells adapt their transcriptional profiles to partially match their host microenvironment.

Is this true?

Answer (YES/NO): YES